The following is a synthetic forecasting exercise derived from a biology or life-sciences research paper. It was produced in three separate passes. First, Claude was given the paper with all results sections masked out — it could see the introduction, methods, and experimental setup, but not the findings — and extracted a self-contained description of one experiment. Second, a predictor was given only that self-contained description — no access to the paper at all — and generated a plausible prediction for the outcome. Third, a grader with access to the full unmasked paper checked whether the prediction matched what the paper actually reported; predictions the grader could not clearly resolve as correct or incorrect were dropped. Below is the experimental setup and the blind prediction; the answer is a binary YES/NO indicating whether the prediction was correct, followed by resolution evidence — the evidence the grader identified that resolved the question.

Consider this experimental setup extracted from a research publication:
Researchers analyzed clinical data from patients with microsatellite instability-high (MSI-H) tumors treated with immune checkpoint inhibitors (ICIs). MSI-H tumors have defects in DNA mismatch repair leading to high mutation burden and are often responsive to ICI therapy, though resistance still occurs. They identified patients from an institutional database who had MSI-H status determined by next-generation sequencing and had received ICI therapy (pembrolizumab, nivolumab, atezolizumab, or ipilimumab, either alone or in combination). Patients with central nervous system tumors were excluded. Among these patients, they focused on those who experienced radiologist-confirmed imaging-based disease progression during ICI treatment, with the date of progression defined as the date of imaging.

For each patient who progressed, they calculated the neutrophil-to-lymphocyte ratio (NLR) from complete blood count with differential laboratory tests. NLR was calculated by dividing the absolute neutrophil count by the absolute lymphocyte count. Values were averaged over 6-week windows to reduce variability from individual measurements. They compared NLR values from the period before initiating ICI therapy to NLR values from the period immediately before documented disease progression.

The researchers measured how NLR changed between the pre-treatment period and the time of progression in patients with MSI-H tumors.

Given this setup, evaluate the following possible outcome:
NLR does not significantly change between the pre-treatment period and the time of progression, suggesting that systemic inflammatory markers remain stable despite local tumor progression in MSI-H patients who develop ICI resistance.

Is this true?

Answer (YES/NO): NO